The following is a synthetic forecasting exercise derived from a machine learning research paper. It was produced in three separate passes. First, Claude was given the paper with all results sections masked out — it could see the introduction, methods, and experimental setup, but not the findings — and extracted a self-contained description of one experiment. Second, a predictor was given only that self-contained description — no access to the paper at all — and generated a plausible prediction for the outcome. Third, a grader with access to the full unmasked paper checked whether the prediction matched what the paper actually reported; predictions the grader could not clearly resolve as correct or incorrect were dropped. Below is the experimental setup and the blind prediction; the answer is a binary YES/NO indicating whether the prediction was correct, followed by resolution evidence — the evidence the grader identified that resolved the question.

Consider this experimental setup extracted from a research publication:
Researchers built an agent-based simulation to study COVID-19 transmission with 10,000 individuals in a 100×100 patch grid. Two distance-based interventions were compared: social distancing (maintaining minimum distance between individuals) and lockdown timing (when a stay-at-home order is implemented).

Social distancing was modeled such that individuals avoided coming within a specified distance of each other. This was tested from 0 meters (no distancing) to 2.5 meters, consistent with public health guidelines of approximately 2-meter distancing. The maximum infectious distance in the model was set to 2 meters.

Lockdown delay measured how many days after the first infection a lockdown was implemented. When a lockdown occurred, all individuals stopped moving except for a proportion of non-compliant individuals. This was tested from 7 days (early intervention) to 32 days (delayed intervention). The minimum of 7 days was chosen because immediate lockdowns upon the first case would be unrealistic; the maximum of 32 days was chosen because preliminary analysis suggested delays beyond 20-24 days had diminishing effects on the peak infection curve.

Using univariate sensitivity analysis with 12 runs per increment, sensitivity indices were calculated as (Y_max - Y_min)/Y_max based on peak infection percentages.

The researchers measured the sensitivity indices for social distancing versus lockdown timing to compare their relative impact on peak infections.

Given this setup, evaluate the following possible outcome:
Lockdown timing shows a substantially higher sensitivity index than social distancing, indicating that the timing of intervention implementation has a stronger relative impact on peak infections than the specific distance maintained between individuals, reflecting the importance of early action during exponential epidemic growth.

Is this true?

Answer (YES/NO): NO